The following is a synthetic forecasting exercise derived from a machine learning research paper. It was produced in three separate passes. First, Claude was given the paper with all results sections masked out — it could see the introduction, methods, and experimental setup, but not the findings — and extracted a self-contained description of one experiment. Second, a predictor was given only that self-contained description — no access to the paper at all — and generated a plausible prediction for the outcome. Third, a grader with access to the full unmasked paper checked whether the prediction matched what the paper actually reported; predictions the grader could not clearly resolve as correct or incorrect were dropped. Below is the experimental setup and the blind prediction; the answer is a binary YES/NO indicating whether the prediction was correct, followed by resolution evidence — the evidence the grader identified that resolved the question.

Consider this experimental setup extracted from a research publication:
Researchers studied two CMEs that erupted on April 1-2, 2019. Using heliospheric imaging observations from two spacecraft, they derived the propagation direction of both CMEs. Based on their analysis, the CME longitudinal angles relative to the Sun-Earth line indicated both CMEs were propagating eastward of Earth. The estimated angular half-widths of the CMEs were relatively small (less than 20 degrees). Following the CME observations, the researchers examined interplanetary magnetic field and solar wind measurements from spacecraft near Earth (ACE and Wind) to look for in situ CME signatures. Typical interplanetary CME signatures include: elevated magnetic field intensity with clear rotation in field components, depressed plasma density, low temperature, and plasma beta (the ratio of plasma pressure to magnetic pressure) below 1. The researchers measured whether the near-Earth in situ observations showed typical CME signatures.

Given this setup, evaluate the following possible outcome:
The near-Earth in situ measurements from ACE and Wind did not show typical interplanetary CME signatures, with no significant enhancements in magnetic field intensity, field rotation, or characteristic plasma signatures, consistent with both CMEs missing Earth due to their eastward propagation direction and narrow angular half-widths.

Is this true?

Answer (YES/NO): YES